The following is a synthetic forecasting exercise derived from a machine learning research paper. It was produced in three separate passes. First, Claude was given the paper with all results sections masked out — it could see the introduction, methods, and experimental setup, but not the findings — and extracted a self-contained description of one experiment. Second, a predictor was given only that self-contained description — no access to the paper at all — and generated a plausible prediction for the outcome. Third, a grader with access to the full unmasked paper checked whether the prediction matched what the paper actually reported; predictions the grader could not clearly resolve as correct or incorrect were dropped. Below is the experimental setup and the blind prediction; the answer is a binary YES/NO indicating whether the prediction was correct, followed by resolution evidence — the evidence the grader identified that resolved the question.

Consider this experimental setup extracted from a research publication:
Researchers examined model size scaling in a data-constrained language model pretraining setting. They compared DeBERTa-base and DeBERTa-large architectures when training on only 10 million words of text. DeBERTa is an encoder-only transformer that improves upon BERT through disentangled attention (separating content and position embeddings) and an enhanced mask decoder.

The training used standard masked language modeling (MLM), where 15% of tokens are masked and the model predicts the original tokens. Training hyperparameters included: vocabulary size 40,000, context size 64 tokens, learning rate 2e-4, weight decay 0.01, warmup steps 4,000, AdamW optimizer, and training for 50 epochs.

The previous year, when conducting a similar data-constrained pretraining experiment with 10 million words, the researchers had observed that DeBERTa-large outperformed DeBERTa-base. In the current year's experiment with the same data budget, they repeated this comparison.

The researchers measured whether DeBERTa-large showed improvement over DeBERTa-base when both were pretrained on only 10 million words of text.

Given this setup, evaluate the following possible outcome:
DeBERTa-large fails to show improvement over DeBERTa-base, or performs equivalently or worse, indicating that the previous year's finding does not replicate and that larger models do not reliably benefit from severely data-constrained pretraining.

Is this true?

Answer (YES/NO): YES